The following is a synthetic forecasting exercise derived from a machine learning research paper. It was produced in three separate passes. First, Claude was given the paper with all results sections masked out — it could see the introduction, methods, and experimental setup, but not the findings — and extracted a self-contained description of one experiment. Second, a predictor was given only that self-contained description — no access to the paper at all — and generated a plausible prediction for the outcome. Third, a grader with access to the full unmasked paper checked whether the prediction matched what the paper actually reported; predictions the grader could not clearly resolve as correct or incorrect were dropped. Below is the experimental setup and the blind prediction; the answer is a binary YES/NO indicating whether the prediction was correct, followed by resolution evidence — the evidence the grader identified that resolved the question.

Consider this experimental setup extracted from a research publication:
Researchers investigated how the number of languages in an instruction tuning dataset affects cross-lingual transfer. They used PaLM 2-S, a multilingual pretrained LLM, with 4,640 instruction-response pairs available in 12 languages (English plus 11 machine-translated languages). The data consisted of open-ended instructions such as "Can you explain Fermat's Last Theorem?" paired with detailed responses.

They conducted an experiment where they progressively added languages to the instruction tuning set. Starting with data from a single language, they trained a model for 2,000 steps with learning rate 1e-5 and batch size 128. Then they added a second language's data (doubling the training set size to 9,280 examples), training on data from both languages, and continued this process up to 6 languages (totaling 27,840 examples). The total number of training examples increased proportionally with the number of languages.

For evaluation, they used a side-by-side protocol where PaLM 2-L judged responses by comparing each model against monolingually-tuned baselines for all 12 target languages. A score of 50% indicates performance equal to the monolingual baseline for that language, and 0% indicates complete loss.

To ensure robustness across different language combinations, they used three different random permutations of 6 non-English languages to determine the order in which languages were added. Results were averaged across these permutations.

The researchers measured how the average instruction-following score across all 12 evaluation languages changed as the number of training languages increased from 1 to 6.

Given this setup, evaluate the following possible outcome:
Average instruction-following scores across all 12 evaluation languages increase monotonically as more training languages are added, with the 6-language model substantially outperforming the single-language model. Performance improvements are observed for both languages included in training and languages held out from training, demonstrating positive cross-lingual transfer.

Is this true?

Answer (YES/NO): NO